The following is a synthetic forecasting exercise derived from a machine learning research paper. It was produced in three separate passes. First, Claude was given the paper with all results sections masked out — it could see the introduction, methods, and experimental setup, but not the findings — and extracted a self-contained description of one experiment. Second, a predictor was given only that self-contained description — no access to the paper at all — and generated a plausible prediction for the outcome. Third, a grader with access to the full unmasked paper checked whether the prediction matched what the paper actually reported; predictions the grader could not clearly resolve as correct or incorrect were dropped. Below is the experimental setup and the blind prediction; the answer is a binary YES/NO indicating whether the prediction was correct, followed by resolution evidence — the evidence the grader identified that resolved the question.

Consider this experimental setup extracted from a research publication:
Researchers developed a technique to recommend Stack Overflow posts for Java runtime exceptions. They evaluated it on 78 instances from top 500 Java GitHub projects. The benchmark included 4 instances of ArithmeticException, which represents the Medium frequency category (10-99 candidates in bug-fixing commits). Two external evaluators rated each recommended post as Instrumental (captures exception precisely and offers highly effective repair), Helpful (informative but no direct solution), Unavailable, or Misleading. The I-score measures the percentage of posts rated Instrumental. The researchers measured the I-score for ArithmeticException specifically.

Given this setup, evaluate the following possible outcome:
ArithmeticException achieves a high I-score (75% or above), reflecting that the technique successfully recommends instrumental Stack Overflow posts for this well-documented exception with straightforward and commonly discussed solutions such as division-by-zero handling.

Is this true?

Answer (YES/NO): YES